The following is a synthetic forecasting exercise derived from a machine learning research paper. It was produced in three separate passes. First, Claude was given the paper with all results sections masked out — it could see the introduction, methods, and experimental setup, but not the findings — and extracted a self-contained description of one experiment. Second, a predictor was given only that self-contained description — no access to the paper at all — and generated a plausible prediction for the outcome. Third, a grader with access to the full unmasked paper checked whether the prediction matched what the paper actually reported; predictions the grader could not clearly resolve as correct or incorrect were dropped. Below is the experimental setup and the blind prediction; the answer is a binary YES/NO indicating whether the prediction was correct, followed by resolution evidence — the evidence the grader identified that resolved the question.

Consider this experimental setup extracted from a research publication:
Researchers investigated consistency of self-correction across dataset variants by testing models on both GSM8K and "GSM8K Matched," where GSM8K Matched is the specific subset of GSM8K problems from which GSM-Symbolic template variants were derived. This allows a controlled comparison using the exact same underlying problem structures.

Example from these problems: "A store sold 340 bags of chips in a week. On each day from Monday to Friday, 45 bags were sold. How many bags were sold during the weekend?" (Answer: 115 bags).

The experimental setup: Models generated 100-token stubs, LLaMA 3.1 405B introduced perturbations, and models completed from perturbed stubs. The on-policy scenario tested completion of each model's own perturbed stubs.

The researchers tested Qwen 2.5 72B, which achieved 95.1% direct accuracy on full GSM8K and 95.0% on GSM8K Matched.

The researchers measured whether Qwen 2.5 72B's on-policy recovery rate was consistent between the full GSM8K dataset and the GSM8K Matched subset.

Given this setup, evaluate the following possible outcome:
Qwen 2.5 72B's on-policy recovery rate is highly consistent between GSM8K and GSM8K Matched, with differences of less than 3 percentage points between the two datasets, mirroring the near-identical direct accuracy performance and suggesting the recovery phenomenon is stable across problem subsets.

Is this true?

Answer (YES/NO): YES